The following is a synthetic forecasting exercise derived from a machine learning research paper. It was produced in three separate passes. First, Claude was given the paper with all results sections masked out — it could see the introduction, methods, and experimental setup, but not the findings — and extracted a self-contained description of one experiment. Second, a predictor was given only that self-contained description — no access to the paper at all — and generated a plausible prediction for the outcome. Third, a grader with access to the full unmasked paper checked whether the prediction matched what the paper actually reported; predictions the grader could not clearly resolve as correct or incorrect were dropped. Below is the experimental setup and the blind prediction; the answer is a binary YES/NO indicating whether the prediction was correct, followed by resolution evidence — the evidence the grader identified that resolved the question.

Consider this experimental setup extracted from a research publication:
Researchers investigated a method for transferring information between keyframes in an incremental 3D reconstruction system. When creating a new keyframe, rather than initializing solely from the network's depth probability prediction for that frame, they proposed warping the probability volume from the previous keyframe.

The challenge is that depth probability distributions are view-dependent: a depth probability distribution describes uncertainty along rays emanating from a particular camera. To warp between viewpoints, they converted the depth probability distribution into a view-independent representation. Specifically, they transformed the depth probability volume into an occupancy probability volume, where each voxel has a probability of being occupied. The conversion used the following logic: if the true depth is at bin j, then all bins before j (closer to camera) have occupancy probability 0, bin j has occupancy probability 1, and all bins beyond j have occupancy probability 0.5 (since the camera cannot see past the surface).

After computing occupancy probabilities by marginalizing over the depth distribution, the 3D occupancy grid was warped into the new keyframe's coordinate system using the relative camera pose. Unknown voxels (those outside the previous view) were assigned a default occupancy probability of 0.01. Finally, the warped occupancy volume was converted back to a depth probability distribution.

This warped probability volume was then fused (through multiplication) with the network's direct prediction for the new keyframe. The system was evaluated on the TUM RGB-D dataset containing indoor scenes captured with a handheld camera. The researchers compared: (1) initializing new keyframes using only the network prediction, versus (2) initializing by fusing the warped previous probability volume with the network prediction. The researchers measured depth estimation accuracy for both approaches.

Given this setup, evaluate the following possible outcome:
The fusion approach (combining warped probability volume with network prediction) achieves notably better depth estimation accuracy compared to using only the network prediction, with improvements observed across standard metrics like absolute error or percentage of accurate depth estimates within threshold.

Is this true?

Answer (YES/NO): YES